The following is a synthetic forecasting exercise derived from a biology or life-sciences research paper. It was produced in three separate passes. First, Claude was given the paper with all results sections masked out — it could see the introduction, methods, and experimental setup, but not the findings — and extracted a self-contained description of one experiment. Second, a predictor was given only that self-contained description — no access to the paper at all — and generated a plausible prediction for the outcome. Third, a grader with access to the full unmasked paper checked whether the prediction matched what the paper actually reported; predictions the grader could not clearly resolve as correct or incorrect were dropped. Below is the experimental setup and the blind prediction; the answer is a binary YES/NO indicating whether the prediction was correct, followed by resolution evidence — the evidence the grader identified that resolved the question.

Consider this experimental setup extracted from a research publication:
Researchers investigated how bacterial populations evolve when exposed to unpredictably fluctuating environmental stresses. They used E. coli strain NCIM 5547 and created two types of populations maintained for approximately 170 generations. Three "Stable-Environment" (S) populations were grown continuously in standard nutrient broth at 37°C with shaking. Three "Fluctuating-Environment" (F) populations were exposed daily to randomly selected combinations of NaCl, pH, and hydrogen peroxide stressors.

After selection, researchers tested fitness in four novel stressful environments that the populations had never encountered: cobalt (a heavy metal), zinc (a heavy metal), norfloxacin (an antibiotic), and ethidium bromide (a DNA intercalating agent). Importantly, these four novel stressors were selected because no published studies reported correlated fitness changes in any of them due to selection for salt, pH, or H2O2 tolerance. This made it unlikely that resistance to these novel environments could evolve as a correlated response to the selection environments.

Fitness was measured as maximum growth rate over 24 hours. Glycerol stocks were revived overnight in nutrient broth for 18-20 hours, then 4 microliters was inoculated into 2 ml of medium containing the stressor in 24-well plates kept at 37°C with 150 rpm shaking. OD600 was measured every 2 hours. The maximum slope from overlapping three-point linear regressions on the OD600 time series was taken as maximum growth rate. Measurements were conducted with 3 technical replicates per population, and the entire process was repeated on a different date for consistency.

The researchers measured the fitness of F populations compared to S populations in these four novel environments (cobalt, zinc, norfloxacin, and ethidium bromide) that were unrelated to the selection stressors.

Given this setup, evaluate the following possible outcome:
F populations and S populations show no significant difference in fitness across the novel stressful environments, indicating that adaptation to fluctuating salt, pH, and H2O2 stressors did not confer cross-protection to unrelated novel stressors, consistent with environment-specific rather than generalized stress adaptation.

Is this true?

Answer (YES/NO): NO